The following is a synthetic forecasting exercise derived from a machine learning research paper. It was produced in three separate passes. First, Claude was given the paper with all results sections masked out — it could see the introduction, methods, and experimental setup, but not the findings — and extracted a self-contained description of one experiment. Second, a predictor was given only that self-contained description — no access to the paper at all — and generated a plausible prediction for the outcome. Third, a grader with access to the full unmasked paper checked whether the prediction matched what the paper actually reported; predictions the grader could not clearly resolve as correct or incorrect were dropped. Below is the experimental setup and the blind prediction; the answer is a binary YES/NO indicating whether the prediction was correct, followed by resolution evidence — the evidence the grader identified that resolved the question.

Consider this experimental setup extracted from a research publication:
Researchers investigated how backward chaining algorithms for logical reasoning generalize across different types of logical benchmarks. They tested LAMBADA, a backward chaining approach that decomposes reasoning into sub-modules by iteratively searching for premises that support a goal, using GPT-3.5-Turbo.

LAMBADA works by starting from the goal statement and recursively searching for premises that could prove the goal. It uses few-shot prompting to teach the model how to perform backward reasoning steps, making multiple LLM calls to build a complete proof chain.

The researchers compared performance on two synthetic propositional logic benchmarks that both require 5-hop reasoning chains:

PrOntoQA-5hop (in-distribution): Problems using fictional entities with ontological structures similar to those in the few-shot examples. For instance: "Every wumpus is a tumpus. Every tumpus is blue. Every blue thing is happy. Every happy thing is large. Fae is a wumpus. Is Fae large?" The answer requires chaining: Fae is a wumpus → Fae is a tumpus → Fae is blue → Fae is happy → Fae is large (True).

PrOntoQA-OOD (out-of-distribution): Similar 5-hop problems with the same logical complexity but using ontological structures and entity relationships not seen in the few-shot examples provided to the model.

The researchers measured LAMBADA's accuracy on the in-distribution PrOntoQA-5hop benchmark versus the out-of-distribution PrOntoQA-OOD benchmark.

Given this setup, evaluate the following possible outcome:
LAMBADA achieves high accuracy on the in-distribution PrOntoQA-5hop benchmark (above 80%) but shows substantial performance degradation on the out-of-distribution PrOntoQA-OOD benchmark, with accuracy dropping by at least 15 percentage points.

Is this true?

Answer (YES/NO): YES